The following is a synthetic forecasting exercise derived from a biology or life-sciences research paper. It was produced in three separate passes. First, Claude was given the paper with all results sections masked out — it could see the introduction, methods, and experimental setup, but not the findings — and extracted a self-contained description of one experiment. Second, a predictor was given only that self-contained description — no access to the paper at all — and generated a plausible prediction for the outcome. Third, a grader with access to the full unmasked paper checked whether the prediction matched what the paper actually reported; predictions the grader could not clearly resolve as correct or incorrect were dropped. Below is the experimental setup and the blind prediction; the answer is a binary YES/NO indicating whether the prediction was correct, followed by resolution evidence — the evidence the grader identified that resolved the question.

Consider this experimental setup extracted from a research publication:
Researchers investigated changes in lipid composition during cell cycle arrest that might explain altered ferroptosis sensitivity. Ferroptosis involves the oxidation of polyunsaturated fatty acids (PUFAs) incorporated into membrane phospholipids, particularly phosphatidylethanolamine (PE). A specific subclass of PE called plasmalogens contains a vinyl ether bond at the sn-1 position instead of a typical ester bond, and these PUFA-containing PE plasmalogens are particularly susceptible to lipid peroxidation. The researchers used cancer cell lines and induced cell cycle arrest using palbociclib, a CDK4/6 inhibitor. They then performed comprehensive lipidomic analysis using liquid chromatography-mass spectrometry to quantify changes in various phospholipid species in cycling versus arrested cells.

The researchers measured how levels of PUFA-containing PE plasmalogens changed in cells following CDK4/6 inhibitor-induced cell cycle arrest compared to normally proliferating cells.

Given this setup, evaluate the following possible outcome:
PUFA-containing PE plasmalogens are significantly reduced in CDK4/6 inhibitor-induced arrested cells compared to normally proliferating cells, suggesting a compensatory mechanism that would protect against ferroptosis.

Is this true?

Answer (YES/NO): NO